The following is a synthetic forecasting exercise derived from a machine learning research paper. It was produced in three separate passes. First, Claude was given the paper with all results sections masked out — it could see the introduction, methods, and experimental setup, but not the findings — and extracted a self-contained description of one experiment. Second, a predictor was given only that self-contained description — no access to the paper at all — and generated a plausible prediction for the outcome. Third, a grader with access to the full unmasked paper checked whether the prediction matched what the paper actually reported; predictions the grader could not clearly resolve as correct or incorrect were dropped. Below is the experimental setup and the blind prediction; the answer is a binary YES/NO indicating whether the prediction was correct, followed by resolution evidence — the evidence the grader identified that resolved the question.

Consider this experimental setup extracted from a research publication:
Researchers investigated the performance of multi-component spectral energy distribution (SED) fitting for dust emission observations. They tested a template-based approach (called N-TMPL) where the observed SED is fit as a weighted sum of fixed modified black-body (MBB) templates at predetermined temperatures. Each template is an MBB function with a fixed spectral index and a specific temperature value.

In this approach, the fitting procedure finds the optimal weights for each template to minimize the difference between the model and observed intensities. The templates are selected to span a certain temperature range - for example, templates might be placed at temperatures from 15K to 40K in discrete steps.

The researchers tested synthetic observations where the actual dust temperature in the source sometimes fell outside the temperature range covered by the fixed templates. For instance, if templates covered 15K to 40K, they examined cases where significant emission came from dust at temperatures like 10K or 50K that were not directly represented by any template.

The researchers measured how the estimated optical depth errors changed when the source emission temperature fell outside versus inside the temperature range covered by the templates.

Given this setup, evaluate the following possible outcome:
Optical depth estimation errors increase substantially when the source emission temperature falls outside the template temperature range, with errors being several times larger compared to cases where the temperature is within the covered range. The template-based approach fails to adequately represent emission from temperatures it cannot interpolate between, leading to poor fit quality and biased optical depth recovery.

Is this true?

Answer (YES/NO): YES